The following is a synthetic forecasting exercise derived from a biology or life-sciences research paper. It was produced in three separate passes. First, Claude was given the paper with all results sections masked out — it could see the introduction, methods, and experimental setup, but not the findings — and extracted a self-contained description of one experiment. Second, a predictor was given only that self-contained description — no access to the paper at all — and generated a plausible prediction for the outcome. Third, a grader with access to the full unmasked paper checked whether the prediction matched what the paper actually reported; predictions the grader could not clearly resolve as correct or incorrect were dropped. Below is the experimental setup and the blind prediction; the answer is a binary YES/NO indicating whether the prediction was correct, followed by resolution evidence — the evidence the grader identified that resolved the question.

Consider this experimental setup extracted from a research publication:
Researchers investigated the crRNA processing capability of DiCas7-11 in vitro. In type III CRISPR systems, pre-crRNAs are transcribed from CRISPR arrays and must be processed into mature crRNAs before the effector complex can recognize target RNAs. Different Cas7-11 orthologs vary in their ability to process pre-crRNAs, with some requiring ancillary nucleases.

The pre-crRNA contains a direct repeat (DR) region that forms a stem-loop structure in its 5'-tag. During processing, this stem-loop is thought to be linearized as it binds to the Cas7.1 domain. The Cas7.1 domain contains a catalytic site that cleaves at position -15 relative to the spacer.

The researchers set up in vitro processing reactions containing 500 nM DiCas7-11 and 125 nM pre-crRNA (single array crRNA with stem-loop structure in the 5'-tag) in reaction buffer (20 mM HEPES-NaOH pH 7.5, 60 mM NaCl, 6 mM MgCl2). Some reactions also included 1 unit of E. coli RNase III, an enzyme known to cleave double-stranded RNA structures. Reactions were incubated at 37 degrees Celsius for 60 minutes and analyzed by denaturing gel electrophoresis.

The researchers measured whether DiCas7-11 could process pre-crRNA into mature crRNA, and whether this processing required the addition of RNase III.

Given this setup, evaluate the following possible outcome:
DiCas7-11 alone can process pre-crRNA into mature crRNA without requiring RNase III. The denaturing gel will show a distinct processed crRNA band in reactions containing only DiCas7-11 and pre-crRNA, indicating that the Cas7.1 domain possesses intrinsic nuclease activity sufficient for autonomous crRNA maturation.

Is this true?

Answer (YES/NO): NO